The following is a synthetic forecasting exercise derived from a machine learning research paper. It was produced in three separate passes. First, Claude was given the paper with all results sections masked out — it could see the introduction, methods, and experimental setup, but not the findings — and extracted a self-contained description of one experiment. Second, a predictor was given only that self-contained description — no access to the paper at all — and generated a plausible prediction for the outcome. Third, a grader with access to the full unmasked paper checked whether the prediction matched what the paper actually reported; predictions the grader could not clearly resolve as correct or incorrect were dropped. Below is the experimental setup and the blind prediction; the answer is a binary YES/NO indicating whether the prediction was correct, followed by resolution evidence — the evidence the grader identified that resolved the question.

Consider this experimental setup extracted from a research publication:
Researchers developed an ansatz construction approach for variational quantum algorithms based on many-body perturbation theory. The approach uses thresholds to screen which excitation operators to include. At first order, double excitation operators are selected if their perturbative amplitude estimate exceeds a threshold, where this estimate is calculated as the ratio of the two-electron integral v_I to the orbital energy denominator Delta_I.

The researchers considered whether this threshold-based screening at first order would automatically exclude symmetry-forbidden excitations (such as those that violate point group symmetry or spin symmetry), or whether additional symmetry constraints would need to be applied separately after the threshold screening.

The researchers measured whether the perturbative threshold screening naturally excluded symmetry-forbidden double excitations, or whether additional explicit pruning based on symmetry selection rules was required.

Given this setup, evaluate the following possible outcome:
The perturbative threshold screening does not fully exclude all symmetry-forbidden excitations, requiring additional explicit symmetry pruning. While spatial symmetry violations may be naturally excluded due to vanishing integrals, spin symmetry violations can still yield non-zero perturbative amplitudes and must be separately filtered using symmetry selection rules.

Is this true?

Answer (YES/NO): NO